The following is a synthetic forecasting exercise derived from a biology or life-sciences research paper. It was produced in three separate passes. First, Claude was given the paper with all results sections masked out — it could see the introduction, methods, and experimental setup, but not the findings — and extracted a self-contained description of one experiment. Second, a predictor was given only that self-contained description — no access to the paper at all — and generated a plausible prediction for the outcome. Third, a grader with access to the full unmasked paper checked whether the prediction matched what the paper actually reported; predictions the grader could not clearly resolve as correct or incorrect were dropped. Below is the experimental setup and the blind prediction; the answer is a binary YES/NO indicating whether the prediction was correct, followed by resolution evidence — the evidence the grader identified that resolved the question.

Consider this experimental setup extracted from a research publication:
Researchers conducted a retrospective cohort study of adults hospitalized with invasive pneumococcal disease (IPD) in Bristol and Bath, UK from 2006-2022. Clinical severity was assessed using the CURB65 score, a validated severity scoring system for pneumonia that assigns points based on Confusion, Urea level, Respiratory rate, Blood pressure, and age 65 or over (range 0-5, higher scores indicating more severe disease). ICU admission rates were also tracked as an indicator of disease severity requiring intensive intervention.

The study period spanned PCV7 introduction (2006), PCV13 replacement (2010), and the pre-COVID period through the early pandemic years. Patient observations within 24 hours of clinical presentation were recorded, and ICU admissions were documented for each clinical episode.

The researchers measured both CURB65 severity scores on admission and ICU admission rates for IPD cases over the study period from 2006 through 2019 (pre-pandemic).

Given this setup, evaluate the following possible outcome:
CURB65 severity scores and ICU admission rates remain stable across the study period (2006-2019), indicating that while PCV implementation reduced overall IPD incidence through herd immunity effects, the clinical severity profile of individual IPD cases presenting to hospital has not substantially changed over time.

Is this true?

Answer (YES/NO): NO